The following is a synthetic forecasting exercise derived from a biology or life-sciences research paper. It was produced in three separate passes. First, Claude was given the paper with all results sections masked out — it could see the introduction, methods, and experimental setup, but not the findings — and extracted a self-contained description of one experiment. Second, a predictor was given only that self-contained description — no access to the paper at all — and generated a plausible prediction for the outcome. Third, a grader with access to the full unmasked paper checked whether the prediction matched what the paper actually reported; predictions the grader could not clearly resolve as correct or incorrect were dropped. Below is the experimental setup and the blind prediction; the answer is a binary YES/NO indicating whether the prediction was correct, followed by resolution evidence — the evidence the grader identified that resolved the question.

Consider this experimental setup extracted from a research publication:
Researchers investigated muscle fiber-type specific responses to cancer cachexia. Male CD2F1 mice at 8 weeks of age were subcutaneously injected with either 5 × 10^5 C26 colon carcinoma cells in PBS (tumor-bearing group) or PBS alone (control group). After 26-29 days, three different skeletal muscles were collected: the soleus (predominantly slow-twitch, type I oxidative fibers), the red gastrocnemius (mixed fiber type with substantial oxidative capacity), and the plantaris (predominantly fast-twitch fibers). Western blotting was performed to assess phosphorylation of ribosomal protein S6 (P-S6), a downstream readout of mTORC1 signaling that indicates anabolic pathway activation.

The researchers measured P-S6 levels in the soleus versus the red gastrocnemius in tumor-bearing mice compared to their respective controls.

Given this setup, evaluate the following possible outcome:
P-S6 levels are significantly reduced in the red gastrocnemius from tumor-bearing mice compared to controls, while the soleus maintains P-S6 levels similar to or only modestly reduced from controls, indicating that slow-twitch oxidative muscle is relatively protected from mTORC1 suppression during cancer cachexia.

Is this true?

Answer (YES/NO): NO